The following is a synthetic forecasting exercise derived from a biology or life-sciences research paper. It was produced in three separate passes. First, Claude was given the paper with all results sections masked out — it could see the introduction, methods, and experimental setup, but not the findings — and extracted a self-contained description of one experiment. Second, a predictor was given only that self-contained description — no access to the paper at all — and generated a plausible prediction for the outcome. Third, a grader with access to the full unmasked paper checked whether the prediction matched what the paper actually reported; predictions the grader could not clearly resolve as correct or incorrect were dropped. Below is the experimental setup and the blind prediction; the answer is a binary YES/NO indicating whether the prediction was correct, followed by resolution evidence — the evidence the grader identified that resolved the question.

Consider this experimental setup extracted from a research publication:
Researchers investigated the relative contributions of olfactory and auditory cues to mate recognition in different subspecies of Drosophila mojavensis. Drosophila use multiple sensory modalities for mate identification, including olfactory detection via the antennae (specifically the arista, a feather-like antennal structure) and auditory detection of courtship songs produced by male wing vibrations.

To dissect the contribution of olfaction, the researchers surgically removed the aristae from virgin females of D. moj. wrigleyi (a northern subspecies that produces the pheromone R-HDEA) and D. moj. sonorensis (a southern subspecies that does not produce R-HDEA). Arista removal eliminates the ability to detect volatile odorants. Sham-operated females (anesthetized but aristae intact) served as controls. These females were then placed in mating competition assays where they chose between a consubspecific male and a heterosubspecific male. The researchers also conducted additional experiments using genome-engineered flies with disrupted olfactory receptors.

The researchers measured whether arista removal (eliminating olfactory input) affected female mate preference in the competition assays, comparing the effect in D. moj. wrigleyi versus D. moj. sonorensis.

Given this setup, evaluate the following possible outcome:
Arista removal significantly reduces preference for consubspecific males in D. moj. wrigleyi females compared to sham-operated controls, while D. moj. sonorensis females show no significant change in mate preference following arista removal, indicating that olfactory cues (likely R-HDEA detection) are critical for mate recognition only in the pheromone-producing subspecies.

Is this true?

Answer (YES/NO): NO